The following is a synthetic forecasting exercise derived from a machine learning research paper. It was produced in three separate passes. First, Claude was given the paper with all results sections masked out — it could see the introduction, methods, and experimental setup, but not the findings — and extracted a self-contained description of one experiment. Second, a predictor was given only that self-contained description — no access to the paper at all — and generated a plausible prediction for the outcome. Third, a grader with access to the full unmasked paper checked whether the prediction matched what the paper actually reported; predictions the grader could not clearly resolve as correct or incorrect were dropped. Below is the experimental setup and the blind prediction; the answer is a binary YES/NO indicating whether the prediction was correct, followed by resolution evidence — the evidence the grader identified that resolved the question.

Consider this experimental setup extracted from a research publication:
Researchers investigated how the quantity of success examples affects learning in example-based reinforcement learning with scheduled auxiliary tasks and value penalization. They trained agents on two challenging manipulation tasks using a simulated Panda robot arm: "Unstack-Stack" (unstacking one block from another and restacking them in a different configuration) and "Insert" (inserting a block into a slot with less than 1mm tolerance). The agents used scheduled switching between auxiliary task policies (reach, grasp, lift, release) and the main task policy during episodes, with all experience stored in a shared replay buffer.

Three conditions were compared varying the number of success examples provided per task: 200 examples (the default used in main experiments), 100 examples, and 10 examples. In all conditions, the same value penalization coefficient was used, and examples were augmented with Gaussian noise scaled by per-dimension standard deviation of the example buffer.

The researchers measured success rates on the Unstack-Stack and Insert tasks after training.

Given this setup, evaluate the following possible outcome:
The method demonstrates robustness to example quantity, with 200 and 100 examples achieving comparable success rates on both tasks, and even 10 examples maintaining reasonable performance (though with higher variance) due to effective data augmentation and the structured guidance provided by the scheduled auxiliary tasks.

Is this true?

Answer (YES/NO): NO